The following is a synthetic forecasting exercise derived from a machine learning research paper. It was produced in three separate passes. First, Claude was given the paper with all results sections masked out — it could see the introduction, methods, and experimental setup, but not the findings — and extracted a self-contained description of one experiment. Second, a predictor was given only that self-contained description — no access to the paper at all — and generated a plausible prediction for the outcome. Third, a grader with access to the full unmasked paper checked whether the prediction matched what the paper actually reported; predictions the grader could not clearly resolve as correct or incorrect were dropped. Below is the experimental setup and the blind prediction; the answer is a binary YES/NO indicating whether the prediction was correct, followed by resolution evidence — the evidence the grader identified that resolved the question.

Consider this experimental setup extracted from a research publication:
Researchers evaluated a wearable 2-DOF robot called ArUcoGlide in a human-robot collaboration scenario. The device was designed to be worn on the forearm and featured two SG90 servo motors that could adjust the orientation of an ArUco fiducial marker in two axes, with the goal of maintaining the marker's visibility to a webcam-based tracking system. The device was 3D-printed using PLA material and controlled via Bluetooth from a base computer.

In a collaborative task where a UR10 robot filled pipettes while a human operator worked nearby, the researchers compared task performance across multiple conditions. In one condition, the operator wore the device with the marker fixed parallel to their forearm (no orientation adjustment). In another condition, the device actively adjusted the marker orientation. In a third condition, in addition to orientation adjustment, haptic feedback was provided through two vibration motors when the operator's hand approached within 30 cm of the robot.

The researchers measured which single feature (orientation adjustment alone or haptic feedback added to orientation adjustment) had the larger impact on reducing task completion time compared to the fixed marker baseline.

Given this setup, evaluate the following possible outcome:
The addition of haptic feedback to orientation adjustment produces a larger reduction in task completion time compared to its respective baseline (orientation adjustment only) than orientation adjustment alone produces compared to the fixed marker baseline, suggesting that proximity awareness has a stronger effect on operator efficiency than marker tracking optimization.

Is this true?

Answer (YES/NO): NO